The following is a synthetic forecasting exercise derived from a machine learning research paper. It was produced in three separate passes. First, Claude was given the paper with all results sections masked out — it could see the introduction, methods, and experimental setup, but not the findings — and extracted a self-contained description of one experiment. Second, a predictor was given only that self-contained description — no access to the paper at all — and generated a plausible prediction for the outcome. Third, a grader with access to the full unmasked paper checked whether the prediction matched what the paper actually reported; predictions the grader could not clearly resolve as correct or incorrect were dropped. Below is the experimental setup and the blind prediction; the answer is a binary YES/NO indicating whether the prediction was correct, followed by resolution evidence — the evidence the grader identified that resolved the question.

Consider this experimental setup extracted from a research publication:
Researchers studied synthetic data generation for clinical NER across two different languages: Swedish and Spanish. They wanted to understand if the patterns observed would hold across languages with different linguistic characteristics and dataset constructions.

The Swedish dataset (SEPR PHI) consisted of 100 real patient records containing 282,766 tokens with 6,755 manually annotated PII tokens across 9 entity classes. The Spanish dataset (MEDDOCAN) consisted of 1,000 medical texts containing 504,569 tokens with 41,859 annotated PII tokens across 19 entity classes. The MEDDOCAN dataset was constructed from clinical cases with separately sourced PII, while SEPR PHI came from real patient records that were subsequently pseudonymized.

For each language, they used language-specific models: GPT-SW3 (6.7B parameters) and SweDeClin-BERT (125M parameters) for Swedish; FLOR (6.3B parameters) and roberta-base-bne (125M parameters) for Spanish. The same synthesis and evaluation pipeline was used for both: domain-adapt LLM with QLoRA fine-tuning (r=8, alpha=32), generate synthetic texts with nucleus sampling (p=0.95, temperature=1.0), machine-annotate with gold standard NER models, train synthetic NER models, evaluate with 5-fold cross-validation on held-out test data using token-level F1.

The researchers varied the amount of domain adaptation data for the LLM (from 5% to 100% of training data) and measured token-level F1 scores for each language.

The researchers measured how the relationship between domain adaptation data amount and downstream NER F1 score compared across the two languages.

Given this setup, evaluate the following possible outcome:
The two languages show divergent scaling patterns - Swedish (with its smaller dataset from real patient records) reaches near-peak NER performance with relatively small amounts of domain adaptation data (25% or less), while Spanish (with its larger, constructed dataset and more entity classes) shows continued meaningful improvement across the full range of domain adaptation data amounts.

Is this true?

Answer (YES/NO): NO